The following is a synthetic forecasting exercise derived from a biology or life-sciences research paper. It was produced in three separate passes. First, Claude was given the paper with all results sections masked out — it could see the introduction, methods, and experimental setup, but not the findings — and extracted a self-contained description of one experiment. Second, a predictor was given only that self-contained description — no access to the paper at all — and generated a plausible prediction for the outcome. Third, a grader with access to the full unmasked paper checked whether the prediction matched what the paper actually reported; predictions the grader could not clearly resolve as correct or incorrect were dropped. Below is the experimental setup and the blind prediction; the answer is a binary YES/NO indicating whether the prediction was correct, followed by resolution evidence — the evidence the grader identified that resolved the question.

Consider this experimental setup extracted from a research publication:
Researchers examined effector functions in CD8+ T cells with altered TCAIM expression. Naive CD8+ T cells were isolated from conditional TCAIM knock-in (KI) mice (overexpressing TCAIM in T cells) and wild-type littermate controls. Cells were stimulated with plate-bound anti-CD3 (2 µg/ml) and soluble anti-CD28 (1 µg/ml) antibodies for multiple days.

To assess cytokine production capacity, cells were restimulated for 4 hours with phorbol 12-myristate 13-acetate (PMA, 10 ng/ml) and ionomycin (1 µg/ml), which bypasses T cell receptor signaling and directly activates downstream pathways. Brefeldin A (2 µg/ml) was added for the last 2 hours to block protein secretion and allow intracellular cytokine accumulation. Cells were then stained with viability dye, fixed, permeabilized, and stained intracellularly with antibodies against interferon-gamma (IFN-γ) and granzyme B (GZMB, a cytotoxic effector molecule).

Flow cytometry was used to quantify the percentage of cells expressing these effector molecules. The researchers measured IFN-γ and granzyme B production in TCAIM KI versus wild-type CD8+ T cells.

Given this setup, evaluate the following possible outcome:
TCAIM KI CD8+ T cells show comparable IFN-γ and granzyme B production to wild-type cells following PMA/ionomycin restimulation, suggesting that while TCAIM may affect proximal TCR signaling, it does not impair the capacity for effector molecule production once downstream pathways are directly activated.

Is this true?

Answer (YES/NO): NO